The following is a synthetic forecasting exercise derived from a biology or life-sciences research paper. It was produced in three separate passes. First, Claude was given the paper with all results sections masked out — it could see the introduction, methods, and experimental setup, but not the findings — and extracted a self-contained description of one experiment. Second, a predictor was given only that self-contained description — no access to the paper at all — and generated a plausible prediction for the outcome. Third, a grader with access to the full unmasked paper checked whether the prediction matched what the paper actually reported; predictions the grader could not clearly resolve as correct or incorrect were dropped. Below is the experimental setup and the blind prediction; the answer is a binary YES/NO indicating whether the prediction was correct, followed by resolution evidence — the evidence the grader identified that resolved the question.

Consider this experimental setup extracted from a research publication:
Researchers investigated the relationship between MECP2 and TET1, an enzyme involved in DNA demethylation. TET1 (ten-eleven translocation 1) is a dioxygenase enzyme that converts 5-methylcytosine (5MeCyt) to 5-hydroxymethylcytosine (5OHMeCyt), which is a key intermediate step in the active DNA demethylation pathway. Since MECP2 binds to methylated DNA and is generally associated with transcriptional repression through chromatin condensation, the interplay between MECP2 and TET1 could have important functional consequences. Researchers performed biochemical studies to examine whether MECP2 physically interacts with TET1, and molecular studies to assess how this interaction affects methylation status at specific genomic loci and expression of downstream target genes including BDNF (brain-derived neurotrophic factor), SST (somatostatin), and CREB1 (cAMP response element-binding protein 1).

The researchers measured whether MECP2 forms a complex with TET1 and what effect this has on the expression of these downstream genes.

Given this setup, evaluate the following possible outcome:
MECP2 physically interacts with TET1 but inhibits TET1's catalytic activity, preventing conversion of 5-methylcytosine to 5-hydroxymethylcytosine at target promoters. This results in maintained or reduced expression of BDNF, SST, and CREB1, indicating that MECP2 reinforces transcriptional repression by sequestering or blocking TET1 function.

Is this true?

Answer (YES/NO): NO